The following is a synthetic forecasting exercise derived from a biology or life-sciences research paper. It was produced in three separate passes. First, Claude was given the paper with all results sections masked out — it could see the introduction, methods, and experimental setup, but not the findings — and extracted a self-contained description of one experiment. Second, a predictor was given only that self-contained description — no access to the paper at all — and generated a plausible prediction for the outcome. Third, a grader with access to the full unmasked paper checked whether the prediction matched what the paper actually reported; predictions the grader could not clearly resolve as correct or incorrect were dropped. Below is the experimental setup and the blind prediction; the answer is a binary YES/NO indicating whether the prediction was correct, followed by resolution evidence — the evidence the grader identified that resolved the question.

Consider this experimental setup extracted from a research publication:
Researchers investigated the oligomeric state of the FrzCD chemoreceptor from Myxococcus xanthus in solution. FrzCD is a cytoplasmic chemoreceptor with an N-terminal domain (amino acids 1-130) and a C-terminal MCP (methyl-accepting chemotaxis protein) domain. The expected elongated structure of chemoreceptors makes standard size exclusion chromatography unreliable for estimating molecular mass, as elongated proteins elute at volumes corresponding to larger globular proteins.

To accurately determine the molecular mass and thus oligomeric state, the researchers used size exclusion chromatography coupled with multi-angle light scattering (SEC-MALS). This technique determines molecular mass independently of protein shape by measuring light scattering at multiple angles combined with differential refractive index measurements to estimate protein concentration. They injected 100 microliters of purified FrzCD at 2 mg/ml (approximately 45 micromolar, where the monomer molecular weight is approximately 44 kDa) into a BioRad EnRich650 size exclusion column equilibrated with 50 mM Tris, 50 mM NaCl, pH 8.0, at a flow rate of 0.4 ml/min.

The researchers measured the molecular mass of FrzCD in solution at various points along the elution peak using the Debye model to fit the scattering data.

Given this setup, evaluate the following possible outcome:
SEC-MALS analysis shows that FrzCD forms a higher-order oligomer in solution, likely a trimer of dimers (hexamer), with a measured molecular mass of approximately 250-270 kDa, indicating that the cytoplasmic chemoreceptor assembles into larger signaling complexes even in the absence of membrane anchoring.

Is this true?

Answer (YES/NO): NO